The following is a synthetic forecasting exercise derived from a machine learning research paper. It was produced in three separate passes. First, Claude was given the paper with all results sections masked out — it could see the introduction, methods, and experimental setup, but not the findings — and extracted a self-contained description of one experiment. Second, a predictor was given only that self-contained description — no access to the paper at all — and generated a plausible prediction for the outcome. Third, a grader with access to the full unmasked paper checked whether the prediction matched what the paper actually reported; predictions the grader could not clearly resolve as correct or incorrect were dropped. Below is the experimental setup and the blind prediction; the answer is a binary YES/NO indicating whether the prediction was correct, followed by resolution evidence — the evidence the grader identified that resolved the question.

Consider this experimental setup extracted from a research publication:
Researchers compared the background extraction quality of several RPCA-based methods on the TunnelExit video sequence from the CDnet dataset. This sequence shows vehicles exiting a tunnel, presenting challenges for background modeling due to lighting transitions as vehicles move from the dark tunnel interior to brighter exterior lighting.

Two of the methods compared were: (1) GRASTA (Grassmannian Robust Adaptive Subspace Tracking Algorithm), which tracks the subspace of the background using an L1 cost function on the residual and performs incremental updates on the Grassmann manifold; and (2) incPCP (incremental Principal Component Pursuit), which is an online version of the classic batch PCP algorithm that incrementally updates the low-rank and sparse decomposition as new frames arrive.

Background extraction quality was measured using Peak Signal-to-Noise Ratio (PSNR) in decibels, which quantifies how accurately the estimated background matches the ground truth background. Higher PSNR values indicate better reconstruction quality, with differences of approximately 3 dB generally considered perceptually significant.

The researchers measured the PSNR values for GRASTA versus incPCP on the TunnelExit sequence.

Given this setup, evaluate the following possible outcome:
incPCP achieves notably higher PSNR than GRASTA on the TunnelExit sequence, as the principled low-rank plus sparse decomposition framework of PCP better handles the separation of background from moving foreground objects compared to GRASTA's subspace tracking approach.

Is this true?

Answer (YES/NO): YES